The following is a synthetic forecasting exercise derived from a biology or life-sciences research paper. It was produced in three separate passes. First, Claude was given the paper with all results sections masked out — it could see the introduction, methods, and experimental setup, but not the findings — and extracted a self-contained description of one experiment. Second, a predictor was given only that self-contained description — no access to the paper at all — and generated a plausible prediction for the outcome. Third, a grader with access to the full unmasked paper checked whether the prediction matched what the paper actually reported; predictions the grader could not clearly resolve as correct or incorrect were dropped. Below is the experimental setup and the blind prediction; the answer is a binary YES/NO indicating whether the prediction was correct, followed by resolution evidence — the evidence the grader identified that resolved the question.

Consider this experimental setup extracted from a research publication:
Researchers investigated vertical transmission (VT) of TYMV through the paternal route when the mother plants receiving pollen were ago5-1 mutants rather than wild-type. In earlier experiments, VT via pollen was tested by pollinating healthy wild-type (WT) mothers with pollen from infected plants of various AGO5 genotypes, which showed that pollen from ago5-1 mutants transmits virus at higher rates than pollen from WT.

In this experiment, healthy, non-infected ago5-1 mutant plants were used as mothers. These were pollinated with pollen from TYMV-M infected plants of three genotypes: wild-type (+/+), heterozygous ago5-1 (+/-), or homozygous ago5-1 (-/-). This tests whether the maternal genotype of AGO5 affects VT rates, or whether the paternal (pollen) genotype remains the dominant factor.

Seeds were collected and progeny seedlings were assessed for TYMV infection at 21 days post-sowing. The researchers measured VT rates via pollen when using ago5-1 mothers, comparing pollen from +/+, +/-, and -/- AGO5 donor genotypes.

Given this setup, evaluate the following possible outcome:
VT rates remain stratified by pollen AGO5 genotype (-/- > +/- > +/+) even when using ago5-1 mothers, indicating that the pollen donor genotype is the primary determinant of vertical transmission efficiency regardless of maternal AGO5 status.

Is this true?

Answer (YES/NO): YES